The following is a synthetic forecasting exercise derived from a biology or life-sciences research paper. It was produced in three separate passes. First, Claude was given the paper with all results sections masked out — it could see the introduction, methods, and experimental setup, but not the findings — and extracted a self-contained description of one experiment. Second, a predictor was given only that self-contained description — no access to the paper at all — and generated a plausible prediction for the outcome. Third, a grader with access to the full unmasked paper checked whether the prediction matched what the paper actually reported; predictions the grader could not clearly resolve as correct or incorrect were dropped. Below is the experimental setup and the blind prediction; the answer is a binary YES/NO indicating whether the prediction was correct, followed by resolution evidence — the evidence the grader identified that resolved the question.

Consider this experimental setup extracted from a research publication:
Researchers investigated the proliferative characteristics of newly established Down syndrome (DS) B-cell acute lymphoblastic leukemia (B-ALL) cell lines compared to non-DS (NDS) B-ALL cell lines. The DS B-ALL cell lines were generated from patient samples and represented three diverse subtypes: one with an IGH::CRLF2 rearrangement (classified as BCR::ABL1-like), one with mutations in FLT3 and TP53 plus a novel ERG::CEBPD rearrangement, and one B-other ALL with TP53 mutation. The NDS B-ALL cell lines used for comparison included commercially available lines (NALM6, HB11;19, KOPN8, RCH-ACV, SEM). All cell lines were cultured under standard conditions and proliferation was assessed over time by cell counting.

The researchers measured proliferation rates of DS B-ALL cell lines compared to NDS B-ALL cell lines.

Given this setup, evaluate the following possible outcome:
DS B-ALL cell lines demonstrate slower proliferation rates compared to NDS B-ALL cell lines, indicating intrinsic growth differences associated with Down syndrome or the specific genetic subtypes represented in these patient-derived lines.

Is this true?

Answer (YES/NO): YES